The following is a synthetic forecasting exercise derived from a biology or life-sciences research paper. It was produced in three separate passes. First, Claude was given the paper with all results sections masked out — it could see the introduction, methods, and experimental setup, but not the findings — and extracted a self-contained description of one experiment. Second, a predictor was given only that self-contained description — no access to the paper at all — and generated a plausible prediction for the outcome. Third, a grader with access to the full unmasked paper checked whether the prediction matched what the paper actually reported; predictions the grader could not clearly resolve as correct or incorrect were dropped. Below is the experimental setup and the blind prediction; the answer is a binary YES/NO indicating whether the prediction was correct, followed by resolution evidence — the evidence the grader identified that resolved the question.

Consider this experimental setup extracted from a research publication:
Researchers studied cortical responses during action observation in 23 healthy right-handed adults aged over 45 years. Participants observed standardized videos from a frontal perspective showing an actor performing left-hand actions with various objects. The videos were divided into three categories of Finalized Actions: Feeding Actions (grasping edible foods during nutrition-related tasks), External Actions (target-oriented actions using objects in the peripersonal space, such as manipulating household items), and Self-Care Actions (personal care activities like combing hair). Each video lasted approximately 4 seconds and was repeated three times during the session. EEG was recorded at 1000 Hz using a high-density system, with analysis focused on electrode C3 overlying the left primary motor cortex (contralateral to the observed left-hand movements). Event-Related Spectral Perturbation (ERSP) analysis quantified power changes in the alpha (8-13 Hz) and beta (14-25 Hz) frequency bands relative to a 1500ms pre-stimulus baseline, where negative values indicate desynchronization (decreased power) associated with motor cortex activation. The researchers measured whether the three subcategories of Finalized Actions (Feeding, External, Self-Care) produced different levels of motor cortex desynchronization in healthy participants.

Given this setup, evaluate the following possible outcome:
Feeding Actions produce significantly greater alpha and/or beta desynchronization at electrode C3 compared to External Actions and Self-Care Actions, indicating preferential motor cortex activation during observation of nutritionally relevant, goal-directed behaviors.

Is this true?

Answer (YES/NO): NO